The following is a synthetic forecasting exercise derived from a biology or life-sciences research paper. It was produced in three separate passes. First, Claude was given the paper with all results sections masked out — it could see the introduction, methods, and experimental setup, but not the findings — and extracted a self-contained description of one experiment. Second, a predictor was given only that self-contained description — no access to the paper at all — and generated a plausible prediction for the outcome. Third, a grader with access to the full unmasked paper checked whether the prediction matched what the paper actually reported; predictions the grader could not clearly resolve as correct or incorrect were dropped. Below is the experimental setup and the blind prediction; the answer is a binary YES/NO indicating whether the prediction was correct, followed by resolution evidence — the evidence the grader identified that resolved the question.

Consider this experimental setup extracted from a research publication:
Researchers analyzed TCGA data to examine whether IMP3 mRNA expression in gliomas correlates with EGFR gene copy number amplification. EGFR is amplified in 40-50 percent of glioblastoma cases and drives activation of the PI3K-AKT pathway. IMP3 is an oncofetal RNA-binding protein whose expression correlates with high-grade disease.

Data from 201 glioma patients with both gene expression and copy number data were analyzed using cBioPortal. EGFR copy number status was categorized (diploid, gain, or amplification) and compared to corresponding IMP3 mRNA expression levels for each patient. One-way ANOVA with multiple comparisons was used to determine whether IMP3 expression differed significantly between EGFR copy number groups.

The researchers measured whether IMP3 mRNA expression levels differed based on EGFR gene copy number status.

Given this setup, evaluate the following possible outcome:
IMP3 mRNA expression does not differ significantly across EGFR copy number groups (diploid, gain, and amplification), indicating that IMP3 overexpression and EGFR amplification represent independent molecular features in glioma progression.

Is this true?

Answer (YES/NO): NO